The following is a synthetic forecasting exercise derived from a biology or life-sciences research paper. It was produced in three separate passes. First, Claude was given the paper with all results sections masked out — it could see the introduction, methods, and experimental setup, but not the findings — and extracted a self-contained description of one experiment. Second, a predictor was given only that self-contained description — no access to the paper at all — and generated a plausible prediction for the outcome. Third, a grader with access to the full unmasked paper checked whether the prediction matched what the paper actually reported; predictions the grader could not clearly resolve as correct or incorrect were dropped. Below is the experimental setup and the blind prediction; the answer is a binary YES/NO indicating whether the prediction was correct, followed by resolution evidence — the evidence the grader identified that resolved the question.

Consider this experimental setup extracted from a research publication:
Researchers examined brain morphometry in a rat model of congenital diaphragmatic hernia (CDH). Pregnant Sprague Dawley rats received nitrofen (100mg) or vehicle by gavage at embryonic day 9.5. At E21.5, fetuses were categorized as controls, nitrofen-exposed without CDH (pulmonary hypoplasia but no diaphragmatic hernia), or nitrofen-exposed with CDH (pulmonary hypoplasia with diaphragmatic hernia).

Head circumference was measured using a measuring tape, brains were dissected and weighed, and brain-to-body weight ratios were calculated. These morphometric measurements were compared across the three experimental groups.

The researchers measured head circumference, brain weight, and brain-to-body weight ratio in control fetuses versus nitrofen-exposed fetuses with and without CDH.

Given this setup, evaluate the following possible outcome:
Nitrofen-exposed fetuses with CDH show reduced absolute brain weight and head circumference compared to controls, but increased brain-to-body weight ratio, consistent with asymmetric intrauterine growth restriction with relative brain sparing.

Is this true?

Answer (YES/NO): NO